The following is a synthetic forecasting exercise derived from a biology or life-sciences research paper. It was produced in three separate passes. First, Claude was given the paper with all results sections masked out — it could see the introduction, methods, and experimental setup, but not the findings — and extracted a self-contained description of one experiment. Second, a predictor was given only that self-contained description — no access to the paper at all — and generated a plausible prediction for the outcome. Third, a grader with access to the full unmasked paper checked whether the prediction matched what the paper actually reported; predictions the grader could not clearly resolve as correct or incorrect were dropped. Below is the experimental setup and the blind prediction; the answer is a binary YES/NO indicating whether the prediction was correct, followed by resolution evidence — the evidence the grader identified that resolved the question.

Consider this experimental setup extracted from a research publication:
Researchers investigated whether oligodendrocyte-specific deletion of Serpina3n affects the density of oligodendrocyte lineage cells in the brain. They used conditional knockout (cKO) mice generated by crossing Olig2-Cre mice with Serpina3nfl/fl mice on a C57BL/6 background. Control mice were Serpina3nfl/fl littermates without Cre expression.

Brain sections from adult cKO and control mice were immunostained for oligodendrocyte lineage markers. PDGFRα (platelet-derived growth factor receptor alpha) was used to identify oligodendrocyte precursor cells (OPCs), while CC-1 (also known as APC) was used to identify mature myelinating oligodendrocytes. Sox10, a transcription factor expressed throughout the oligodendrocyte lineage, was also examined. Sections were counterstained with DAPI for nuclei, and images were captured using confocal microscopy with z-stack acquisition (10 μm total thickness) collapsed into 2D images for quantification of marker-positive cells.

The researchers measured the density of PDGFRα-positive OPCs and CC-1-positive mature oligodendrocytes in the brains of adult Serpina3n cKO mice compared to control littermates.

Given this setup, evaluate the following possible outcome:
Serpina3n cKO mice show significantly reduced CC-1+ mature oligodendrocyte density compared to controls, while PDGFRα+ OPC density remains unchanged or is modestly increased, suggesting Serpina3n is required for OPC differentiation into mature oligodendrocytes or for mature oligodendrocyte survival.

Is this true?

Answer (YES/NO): NO